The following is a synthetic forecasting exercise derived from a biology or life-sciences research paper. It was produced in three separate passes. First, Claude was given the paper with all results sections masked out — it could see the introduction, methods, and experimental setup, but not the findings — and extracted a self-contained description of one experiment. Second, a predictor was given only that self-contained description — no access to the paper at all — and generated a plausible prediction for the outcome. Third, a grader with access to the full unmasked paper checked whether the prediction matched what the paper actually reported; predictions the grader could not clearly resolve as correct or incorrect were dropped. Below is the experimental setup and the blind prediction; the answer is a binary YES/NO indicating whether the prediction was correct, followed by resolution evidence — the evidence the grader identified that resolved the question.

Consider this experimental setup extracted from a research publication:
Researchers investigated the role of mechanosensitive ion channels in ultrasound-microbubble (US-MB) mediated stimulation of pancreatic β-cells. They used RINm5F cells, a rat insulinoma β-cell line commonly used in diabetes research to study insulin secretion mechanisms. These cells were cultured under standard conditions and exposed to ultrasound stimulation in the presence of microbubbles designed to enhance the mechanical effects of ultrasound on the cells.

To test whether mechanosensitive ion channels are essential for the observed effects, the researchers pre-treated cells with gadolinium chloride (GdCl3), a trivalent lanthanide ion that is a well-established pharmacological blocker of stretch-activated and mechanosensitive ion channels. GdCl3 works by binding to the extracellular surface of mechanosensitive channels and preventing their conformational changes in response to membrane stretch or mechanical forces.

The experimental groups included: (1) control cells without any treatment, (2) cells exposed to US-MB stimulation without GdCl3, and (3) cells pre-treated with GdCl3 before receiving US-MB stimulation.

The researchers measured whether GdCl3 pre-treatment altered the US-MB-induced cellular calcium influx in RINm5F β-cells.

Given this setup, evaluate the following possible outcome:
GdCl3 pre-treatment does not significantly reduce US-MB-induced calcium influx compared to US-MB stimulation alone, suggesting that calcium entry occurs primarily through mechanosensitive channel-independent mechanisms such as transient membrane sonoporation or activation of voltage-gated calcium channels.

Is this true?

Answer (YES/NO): NO